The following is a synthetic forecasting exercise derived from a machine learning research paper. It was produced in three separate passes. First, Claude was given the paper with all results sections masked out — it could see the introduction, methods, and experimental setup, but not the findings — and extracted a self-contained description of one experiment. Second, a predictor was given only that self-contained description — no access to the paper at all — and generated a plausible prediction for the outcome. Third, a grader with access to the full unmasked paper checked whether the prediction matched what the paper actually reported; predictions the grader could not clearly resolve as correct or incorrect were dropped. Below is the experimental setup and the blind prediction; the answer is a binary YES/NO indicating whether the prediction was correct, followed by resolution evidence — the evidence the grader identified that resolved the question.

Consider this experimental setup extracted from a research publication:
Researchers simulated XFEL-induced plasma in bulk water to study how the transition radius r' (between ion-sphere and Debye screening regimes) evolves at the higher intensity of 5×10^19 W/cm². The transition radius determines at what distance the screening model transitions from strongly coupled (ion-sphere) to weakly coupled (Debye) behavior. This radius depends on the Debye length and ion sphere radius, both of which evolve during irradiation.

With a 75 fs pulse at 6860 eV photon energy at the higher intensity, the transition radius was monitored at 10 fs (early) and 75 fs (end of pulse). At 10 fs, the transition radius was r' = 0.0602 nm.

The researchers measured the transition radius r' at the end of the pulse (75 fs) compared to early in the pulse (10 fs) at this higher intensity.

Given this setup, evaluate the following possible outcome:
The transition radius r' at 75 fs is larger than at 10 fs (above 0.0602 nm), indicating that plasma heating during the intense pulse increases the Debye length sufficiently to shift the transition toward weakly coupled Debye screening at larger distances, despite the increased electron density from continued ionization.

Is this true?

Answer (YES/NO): NO